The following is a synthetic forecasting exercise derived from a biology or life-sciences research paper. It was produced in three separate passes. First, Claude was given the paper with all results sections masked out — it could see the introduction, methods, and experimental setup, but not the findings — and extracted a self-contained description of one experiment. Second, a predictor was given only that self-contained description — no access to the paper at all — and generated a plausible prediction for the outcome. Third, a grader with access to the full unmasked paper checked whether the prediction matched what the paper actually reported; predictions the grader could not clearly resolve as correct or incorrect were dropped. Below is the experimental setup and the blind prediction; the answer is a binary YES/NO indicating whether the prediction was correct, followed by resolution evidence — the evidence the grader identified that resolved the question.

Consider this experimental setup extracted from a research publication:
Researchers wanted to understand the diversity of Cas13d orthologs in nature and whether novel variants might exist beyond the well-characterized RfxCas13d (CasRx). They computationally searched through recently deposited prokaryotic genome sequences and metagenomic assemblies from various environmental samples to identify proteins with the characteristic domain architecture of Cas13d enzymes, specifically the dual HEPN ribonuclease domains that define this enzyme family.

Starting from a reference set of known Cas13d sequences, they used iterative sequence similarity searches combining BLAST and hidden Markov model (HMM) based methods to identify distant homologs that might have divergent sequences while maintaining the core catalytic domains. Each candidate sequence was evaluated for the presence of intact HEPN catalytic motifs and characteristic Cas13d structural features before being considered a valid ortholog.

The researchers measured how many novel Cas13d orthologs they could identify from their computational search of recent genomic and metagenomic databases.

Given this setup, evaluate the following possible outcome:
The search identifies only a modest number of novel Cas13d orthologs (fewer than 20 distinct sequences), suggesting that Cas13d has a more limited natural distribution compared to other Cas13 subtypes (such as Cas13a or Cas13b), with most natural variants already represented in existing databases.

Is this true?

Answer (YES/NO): NO